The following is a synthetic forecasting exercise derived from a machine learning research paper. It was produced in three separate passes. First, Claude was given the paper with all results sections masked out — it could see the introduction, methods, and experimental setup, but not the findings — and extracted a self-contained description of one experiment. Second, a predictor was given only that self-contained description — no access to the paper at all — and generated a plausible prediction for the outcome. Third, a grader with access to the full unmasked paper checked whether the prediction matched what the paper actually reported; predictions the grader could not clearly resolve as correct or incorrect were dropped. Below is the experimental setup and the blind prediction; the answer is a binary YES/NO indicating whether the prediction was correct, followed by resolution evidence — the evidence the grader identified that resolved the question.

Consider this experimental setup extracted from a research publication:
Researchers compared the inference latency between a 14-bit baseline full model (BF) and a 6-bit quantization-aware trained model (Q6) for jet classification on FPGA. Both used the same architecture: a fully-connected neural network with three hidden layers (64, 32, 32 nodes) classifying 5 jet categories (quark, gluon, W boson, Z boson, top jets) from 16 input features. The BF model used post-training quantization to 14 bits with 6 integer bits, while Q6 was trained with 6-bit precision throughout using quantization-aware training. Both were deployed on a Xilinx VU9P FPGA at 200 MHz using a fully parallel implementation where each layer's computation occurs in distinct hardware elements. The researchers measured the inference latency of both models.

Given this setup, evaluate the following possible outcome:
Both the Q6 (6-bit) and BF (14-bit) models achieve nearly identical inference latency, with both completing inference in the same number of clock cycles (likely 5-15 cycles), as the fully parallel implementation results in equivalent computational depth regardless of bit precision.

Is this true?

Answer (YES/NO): NO